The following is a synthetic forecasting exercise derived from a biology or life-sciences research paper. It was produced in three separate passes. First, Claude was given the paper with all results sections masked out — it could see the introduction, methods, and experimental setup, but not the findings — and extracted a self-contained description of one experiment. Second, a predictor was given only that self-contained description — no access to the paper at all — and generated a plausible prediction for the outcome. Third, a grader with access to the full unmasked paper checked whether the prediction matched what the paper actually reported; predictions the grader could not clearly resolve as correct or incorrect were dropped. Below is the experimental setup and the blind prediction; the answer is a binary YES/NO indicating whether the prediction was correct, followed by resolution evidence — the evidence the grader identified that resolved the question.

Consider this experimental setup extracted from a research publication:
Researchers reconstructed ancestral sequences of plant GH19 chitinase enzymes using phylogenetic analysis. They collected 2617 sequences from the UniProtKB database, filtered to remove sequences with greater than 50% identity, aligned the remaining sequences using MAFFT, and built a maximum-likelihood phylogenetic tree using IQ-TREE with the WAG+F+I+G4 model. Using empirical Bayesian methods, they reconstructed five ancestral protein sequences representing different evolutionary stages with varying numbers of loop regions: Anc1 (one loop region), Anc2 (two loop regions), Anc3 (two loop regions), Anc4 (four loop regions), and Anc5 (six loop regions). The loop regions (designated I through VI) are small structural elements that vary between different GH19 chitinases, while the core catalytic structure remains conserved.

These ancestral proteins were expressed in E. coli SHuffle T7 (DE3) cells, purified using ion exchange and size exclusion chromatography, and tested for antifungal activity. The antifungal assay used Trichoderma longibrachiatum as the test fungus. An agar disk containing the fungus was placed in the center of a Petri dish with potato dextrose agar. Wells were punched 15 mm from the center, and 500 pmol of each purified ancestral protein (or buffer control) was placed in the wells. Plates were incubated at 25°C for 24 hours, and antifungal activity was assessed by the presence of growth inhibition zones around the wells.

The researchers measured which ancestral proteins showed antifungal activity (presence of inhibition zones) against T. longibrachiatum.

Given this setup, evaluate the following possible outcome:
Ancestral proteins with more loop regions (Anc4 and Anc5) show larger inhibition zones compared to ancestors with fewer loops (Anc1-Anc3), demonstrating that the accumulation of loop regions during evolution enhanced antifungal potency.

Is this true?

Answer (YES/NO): NO